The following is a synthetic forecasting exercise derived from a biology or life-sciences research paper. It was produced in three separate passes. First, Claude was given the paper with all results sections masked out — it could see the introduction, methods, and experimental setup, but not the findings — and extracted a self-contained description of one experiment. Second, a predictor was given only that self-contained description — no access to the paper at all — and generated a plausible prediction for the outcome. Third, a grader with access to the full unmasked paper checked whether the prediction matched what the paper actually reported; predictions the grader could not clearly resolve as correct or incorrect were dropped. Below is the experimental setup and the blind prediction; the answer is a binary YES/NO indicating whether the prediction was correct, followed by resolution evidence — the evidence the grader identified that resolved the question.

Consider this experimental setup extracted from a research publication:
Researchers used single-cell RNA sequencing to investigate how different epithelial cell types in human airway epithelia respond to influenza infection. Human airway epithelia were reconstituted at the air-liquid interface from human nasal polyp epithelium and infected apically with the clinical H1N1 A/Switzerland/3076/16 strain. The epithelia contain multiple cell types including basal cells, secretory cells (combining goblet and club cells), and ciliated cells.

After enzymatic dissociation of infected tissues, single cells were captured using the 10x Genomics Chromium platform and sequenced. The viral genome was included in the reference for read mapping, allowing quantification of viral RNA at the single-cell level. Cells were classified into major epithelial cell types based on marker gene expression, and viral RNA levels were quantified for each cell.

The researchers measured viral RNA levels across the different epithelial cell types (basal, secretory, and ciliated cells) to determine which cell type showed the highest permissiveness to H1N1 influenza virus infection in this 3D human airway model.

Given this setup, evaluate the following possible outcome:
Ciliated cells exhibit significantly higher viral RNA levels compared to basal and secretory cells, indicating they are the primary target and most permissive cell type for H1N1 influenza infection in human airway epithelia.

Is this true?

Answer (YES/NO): YES